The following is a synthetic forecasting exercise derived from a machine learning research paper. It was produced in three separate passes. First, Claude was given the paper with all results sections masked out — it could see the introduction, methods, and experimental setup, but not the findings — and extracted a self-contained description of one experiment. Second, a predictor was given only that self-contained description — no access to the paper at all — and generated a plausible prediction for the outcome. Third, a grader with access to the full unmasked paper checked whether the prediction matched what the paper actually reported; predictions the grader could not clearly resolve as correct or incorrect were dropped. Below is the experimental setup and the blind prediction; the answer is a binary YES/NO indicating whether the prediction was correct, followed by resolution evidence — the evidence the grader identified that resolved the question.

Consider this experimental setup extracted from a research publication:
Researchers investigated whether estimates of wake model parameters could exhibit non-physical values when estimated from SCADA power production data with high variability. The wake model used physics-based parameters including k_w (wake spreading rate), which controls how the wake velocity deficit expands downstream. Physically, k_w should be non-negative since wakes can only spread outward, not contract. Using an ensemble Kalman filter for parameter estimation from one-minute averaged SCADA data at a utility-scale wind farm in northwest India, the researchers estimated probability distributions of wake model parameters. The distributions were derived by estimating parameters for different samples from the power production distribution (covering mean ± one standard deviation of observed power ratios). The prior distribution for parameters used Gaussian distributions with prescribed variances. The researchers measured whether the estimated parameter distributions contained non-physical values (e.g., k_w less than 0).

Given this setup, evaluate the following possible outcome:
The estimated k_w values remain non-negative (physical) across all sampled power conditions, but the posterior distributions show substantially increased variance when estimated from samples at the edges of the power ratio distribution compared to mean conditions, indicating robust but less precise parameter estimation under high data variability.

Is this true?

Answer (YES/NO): NO